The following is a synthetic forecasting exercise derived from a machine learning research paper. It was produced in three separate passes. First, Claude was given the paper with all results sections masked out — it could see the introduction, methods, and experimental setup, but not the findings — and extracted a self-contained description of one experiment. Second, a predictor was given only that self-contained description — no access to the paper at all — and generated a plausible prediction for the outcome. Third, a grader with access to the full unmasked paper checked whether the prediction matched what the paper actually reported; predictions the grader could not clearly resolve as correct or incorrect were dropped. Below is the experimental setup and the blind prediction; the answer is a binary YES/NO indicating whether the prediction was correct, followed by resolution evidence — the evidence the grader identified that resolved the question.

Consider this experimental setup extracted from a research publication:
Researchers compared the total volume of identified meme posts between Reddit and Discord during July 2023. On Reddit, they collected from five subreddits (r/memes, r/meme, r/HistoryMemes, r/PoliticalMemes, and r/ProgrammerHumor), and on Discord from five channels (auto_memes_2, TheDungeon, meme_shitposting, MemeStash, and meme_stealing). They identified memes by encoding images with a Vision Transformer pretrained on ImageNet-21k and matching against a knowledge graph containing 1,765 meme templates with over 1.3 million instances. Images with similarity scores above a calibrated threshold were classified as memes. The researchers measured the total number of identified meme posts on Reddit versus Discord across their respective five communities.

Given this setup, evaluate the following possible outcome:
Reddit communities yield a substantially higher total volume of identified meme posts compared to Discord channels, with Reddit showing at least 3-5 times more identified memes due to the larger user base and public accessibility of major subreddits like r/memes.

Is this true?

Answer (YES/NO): NO